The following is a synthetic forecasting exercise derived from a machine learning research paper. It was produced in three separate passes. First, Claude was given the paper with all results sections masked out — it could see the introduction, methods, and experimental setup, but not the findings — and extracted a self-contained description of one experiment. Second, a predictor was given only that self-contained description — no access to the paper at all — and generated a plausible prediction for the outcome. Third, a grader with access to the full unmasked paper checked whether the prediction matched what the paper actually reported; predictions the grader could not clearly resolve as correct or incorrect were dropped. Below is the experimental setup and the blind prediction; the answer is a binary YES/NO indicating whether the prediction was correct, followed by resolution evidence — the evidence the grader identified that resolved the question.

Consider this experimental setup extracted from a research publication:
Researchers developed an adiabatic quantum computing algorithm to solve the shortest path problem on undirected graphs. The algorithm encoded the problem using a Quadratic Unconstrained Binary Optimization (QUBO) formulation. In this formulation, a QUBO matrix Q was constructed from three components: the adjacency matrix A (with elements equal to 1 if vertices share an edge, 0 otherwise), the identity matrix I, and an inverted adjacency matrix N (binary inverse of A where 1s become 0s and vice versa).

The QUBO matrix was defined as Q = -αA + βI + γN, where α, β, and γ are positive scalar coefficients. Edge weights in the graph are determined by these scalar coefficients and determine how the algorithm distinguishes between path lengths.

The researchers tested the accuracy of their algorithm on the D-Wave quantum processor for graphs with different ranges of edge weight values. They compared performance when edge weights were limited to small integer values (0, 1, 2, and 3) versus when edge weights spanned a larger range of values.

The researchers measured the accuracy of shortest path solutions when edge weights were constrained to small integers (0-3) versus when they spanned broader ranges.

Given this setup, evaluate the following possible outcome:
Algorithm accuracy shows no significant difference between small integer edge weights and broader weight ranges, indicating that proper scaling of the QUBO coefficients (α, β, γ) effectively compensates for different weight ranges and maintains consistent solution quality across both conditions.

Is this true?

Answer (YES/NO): NO